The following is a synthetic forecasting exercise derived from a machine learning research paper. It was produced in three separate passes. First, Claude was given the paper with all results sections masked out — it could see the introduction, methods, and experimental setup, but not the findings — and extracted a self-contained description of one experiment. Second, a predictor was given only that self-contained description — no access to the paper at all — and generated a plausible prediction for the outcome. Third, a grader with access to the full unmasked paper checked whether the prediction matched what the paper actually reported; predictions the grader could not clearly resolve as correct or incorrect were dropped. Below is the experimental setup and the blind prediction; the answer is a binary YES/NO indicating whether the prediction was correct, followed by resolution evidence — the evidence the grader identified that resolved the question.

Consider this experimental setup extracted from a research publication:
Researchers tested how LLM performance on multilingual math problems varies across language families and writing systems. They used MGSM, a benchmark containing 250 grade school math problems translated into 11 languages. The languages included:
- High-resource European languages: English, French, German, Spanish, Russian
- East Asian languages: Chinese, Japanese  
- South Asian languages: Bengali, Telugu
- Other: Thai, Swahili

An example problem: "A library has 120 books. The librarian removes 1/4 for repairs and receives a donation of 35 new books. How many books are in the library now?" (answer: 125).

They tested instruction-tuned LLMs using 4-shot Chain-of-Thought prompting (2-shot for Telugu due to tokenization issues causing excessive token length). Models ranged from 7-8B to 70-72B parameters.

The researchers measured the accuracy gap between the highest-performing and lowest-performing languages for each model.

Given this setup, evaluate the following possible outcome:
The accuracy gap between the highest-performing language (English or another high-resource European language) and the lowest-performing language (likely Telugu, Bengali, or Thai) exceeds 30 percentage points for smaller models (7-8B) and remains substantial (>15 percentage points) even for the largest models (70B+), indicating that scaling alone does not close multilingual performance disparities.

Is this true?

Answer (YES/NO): YES